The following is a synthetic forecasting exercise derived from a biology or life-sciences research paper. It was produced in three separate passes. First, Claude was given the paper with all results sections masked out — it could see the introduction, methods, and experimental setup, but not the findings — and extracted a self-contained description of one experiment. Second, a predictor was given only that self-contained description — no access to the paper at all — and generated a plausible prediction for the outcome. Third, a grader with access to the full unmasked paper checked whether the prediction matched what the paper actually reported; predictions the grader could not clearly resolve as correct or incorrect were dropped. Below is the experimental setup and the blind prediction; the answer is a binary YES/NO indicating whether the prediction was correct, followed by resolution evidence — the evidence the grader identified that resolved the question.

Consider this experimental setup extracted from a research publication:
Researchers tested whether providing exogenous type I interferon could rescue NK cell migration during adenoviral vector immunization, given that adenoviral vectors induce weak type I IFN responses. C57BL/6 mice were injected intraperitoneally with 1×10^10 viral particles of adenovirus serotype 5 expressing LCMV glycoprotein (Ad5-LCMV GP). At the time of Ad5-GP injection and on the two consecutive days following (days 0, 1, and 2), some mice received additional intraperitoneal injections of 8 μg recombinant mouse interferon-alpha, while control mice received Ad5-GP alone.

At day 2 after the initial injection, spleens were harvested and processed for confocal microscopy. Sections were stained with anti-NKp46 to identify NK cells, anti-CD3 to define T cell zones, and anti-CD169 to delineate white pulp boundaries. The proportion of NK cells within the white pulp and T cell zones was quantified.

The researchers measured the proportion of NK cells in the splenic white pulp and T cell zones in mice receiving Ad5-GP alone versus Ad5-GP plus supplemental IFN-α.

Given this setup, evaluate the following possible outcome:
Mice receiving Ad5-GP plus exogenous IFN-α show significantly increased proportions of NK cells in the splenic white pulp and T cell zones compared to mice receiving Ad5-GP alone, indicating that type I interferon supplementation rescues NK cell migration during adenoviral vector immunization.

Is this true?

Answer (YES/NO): YES